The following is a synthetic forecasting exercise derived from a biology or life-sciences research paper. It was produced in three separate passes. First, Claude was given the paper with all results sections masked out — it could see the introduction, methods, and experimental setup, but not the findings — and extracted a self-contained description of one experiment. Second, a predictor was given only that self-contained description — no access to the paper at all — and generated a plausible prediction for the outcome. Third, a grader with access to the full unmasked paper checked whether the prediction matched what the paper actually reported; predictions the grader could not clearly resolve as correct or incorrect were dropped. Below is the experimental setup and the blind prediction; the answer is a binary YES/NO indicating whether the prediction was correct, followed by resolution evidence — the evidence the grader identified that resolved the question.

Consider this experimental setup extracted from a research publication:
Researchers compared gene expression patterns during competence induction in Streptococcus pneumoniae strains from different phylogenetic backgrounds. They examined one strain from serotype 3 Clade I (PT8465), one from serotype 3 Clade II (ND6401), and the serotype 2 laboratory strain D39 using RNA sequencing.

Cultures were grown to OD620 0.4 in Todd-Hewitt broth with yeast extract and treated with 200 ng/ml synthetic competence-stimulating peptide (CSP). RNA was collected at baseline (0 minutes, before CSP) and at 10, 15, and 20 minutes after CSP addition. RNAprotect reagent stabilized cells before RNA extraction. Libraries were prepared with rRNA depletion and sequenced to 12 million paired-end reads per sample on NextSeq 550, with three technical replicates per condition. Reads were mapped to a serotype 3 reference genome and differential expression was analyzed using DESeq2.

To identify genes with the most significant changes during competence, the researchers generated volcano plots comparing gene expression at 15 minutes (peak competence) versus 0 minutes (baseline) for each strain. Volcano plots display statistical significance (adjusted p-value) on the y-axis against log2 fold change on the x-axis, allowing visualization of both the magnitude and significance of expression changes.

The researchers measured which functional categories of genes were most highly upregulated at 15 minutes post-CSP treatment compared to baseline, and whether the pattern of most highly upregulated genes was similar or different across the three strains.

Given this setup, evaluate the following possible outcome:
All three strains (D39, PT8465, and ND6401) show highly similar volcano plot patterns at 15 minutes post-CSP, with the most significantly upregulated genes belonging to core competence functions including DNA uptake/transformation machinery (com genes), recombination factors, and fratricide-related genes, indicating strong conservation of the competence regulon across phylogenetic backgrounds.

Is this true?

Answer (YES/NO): NO